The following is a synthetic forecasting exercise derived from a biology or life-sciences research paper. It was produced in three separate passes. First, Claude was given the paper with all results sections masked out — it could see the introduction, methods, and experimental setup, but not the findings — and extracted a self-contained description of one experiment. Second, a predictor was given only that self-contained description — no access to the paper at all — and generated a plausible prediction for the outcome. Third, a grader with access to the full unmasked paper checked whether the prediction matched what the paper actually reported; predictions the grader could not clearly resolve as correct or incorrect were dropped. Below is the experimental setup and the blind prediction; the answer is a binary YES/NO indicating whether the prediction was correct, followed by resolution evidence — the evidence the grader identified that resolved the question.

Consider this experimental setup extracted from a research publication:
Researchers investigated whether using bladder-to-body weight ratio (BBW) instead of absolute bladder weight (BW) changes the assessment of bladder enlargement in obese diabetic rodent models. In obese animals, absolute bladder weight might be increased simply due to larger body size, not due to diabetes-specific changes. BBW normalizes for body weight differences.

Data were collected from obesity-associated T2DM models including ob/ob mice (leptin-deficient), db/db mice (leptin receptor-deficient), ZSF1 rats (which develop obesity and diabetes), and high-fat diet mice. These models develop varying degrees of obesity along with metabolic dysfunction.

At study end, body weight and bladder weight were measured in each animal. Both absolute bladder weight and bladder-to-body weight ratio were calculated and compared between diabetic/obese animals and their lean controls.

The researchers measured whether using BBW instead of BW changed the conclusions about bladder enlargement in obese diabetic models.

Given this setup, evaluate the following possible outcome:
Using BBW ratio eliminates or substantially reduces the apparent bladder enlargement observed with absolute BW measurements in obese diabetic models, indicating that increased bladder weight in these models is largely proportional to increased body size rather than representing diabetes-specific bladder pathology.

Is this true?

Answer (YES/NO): NO